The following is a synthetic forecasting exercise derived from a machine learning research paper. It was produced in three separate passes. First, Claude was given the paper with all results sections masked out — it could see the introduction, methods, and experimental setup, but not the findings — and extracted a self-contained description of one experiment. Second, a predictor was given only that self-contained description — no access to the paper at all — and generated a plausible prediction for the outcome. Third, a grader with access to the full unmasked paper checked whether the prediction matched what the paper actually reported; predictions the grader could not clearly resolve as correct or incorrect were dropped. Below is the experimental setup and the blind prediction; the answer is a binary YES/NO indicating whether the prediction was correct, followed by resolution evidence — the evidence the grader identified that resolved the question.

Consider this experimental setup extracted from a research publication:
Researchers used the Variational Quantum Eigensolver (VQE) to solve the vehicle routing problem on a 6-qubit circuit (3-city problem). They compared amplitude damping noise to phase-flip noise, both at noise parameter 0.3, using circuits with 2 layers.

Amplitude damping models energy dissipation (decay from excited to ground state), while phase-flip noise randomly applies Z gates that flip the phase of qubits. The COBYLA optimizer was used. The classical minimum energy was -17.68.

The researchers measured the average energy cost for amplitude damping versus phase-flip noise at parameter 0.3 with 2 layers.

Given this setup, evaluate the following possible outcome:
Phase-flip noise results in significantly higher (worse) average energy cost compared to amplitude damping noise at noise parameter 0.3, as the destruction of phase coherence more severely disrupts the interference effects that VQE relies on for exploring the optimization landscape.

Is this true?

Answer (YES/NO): YES